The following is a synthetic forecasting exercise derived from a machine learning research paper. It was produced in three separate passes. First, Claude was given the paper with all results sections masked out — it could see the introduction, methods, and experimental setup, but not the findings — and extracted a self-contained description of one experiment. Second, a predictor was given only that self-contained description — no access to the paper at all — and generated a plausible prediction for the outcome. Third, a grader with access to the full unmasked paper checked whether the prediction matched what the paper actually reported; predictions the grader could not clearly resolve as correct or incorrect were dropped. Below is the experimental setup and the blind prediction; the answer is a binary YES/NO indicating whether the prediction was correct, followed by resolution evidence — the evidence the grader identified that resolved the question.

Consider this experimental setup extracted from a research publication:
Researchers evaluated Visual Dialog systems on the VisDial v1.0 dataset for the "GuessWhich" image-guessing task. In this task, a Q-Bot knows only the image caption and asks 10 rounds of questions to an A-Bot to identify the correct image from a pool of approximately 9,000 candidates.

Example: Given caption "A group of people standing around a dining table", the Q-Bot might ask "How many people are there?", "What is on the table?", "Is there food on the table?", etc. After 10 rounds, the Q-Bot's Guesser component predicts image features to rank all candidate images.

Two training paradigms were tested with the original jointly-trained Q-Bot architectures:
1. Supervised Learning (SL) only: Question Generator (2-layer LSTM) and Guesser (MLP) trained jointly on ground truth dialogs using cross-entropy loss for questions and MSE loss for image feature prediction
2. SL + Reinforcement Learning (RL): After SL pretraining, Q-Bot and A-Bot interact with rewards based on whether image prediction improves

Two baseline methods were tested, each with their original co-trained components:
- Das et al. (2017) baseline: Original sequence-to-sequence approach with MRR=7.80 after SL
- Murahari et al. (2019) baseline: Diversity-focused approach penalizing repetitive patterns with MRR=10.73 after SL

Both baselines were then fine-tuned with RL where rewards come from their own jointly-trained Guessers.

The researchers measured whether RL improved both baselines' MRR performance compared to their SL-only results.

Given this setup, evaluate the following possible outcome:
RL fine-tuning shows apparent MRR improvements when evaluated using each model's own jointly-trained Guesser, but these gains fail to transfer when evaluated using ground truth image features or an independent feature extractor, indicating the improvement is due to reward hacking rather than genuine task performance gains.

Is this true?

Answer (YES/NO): NO